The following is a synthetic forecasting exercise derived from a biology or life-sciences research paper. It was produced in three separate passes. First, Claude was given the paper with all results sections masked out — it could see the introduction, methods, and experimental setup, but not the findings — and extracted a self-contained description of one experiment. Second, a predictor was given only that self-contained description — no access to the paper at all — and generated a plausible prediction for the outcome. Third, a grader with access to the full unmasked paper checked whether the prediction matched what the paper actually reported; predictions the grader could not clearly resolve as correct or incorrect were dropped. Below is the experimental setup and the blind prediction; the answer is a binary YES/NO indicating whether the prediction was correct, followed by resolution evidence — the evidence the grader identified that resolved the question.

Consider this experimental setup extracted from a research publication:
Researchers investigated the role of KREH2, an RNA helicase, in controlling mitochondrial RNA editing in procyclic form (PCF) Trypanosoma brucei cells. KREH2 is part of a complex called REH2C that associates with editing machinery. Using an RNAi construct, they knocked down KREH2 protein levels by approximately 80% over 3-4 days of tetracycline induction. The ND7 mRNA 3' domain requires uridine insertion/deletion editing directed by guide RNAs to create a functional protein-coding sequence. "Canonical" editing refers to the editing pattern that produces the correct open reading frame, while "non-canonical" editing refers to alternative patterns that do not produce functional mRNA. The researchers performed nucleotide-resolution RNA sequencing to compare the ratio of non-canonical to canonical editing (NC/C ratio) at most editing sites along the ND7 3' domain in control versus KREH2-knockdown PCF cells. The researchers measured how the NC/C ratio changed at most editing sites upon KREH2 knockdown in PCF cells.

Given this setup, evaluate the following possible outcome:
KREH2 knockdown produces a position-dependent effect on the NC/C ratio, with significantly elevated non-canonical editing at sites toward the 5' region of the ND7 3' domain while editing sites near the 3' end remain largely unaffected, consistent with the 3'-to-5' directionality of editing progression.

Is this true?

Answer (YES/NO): NO